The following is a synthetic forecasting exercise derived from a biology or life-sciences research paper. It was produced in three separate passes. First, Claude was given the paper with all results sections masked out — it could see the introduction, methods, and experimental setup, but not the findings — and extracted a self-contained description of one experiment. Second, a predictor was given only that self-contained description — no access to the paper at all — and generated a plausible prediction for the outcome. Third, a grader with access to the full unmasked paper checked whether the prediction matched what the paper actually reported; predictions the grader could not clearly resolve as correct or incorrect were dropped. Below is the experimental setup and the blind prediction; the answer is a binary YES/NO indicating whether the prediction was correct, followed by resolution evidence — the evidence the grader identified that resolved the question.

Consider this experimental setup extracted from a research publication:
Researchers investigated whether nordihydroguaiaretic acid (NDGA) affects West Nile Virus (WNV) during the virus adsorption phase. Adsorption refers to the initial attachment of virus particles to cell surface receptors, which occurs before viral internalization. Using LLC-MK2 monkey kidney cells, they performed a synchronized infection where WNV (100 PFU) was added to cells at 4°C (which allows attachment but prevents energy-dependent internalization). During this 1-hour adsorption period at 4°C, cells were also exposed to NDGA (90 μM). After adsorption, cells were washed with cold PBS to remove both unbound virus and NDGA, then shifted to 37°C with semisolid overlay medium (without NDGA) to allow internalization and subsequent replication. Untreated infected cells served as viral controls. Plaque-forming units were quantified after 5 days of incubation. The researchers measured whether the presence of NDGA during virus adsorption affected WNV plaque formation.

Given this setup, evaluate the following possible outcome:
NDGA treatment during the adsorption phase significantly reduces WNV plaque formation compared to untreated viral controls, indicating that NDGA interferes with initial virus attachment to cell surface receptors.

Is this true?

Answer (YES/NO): NO